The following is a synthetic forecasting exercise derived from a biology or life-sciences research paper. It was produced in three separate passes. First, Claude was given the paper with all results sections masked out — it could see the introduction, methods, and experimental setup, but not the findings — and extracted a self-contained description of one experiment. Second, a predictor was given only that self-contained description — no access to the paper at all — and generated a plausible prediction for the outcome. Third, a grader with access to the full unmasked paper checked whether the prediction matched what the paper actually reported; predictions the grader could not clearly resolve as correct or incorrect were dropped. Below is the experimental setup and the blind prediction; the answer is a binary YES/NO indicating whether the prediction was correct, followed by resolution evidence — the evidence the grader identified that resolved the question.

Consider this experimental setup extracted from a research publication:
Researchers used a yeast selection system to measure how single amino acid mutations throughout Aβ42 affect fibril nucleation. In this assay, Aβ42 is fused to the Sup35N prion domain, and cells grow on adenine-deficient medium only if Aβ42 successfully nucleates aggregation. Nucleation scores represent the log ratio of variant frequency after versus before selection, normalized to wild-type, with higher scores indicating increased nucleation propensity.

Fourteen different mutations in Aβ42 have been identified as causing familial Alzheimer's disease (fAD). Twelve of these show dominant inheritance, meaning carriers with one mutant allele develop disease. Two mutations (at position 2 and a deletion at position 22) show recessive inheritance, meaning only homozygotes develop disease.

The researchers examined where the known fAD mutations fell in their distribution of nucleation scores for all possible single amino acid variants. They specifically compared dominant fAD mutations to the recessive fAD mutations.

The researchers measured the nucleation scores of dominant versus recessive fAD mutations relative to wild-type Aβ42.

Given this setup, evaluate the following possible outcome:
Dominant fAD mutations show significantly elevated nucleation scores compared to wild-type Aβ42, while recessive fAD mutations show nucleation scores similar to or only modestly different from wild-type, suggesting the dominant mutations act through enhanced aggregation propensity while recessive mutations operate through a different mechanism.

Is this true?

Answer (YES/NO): YES